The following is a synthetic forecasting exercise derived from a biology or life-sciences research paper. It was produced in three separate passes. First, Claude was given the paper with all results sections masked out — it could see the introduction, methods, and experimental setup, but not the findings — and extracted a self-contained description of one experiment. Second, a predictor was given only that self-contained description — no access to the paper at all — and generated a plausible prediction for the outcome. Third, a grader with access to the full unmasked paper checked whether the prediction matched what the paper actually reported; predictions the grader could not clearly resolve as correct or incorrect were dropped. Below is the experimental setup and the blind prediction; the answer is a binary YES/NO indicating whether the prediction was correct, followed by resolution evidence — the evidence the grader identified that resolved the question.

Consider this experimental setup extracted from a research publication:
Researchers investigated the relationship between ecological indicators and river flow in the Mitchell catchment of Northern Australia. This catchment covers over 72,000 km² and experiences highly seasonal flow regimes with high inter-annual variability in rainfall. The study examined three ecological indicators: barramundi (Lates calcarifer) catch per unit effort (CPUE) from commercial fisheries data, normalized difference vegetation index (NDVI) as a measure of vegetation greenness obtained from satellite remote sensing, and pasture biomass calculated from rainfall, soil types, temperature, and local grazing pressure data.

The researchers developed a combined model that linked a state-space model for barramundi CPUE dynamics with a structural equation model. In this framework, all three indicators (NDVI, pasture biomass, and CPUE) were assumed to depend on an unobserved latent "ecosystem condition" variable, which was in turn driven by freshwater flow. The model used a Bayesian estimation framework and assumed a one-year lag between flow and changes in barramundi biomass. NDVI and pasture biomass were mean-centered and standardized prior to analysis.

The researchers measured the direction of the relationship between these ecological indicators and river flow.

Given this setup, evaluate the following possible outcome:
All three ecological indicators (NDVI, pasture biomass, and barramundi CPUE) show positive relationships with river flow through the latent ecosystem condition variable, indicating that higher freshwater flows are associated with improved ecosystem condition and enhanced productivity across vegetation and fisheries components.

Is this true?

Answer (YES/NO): YES